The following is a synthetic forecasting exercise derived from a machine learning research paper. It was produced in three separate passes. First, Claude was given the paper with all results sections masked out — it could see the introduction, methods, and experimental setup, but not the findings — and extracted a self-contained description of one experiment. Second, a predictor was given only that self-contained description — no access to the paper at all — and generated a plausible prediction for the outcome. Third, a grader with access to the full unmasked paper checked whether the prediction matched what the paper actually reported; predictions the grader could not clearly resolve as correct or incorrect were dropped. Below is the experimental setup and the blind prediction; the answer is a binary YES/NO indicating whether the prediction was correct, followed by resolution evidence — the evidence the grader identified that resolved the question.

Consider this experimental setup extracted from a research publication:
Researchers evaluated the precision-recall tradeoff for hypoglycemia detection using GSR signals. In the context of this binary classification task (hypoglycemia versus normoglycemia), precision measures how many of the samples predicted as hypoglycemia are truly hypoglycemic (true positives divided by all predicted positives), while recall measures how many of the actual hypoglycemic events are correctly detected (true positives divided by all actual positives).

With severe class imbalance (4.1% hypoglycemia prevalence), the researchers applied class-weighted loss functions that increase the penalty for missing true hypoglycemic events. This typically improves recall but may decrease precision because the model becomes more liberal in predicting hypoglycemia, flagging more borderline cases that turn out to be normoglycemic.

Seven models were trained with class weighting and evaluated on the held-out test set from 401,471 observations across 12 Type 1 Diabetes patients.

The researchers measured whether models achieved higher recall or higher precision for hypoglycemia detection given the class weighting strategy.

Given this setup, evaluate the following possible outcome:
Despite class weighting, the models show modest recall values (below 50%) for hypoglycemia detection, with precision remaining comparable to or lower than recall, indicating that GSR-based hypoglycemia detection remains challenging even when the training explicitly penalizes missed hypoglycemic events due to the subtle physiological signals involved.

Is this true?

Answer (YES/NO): NO